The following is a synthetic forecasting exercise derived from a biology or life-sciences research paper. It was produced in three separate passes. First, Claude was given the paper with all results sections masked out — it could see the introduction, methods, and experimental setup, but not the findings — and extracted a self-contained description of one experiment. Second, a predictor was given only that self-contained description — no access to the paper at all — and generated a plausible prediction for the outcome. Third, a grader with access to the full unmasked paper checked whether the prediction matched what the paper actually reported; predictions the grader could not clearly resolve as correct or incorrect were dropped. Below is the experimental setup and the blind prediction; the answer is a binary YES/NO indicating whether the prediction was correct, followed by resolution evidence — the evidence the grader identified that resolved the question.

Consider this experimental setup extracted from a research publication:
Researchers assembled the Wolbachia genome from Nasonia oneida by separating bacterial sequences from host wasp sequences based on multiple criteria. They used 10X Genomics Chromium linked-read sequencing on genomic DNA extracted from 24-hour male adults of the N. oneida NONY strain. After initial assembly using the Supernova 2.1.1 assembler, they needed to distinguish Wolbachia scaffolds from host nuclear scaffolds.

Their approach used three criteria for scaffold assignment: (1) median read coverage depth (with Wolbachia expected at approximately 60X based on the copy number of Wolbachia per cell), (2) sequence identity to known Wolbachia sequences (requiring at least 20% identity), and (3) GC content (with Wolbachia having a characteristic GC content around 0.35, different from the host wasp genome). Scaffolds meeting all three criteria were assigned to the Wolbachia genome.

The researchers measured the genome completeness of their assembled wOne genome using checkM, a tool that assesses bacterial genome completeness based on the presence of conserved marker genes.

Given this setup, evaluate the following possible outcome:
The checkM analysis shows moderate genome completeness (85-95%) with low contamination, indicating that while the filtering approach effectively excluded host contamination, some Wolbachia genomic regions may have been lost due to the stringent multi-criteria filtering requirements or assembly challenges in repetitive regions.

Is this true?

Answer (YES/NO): NO